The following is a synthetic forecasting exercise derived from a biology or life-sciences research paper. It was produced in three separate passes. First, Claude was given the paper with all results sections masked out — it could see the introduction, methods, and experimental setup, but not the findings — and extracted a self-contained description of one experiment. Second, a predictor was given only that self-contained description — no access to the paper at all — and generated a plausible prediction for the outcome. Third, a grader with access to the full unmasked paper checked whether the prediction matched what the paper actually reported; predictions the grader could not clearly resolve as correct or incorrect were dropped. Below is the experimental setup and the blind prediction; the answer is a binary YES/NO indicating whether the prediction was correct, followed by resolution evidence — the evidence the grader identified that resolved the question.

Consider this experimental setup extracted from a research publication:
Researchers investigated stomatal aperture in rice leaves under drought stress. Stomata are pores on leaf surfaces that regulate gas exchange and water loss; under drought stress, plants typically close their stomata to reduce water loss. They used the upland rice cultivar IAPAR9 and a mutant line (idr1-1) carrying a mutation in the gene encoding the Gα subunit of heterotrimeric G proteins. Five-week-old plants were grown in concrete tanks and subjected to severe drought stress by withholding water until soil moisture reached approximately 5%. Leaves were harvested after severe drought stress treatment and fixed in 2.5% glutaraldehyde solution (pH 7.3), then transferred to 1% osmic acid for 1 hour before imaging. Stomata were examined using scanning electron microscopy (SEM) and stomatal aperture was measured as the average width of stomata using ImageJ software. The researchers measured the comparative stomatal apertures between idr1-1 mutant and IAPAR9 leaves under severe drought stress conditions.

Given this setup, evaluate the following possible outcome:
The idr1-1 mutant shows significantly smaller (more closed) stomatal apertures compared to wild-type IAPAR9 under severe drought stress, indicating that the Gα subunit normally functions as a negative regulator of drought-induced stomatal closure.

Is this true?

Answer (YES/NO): NO